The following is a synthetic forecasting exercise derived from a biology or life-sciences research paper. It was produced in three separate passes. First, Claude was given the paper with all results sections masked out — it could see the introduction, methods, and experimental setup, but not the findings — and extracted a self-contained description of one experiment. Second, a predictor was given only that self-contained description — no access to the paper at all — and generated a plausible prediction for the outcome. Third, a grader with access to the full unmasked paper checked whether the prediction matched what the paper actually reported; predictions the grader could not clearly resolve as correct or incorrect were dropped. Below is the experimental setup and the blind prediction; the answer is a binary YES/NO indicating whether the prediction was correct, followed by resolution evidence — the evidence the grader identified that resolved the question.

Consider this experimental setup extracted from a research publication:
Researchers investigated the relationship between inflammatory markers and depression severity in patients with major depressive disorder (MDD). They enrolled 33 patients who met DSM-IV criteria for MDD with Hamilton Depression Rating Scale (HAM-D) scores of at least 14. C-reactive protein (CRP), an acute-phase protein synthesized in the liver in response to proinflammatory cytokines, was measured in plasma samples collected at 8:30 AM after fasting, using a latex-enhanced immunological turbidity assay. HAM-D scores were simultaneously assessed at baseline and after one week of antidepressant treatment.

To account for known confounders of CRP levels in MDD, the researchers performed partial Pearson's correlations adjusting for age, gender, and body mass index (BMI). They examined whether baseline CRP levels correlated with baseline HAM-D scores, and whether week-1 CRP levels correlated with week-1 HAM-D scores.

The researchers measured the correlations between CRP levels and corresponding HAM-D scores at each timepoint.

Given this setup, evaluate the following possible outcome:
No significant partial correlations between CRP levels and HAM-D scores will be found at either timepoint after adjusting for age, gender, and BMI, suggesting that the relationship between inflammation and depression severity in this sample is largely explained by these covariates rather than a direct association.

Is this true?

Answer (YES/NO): YES